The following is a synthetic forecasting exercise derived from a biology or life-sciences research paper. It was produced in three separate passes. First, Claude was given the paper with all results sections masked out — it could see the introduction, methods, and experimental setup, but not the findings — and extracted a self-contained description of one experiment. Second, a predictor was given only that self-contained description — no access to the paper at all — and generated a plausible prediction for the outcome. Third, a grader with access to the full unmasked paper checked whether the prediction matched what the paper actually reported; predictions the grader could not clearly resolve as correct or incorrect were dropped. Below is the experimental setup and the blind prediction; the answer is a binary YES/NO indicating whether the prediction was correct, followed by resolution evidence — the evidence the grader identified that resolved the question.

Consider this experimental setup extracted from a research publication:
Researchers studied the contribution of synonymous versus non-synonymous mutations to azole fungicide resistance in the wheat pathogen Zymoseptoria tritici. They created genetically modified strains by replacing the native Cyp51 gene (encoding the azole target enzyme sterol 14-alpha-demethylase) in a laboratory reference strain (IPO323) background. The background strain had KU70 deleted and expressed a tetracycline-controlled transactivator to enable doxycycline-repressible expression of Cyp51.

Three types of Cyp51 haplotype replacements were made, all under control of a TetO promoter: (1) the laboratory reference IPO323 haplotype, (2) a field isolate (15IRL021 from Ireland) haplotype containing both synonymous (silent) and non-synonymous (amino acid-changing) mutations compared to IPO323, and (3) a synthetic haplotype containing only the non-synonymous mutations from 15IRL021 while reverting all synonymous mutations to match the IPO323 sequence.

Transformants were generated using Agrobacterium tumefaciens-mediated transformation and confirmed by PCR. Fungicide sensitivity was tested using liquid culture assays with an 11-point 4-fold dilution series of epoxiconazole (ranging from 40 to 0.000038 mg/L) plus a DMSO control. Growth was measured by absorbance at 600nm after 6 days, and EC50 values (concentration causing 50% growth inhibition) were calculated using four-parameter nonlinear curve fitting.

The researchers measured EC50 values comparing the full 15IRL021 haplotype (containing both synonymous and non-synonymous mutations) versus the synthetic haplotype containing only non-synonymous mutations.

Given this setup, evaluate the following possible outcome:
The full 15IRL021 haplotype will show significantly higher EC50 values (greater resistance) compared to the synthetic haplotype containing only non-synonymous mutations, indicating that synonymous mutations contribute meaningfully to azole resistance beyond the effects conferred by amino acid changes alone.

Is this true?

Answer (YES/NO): NO